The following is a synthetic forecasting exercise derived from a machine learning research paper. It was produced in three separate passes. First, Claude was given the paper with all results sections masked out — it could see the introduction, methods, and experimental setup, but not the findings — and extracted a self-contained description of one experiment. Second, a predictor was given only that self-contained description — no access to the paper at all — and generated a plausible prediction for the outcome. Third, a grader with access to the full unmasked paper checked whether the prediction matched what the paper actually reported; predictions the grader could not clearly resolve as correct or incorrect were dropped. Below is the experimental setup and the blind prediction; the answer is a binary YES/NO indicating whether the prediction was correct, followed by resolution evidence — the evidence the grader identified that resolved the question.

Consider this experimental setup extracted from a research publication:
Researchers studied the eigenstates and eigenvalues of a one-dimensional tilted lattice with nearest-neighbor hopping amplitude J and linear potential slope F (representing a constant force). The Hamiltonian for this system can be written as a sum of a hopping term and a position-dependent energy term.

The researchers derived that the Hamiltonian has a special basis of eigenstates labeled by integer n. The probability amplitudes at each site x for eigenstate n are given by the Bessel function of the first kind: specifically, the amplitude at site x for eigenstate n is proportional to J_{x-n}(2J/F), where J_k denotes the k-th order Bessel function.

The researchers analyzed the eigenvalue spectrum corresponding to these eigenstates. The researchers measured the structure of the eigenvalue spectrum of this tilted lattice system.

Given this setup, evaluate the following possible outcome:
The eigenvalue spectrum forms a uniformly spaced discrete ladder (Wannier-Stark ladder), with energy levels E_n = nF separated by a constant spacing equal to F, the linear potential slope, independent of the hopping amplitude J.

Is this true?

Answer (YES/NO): YES